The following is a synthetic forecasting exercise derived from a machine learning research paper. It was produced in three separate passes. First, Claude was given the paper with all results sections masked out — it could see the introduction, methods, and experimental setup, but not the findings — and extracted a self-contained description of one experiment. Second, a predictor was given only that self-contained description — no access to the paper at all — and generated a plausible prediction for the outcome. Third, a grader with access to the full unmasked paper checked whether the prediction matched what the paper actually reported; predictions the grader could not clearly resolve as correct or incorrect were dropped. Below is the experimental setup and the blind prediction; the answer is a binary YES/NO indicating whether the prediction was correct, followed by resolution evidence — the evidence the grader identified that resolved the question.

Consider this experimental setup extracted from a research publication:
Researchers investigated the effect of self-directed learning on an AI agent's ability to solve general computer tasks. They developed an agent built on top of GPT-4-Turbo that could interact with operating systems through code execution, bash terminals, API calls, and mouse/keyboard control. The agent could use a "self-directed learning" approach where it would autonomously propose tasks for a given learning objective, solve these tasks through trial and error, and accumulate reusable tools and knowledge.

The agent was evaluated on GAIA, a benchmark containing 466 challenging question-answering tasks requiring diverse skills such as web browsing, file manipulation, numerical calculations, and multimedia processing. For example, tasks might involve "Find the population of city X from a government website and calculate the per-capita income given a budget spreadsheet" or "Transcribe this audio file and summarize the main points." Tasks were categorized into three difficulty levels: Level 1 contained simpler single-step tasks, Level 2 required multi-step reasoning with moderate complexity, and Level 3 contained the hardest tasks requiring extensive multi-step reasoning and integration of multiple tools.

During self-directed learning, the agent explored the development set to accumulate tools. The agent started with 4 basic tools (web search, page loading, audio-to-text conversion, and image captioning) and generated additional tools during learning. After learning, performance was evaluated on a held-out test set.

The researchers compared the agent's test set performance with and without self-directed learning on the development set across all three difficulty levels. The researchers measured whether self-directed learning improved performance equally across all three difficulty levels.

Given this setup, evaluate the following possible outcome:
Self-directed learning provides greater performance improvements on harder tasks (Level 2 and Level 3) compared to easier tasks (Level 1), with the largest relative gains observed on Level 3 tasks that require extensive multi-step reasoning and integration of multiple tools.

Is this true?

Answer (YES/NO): NO